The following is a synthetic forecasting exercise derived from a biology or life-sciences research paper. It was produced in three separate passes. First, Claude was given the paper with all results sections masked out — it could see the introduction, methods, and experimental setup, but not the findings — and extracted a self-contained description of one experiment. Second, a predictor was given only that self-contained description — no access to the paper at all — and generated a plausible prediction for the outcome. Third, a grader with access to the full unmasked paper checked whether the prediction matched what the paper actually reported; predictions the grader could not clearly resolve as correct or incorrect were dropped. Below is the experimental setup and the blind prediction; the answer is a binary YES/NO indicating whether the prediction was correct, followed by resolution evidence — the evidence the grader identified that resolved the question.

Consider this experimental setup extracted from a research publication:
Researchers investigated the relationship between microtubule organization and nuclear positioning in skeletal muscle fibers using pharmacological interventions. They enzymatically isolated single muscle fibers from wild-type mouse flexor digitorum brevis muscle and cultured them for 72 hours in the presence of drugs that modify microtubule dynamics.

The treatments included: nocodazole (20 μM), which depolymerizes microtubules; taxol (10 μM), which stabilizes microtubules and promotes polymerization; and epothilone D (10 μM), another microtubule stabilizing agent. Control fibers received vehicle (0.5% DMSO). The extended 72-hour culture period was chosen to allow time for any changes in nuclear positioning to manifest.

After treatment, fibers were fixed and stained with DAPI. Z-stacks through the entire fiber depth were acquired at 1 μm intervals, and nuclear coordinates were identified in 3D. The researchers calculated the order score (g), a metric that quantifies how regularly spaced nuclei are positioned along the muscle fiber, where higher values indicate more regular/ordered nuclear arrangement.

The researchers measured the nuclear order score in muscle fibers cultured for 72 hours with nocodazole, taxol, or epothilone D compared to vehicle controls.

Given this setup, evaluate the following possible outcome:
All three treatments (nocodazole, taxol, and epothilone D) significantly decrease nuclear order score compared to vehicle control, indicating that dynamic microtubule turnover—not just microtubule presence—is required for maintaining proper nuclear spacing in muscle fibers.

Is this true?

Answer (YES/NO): NO